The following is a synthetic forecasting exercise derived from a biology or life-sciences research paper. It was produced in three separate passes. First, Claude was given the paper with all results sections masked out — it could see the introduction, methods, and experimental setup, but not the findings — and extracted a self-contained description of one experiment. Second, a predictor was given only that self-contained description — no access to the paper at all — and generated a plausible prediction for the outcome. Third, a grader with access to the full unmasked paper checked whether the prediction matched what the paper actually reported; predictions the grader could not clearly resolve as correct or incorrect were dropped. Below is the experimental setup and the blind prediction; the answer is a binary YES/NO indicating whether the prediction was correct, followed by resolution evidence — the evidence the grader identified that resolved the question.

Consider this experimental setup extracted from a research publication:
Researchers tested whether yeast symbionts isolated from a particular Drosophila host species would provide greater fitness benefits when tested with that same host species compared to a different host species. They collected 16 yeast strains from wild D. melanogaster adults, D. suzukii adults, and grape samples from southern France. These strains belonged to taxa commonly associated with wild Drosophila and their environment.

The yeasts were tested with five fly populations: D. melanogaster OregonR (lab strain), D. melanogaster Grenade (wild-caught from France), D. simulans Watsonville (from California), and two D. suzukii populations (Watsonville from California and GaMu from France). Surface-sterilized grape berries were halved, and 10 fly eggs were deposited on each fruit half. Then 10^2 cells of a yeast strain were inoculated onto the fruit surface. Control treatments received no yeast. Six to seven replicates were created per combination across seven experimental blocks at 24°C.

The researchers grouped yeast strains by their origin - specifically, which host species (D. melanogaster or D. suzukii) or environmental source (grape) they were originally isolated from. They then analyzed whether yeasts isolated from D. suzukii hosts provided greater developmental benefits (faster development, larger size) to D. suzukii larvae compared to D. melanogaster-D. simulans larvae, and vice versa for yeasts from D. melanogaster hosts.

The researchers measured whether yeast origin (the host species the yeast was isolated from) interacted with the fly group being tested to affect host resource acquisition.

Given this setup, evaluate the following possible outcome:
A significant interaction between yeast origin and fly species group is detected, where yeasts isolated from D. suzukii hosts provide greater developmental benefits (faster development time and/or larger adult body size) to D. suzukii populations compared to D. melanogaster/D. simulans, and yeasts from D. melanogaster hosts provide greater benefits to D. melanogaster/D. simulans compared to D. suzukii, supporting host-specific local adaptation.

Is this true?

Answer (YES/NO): NO